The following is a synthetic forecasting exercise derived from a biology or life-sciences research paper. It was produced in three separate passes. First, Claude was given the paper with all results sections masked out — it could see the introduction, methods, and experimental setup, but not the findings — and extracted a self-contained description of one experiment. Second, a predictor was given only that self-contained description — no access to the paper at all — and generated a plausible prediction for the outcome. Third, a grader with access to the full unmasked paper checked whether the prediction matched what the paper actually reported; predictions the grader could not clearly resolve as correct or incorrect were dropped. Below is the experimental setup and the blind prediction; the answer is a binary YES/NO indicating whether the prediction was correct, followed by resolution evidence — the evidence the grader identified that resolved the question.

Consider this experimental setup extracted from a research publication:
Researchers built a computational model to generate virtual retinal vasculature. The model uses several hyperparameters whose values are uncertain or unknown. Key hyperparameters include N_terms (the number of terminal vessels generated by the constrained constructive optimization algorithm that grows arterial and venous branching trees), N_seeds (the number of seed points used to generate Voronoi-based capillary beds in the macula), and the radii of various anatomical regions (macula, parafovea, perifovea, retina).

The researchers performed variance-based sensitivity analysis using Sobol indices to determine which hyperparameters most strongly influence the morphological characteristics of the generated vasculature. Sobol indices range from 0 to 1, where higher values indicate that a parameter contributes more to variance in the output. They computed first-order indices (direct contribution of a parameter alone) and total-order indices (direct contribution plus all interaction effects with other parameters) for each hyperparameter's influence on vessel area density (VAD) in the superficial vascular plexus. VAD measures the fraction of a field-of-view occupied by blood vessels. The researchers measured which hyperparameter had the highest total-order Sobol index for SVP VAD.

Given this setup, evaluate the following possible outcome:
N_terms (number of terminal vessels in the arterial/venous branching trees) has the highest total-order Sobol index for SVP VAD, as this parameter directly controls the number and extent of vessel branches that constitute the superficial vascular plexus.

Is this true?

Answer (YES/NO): NO